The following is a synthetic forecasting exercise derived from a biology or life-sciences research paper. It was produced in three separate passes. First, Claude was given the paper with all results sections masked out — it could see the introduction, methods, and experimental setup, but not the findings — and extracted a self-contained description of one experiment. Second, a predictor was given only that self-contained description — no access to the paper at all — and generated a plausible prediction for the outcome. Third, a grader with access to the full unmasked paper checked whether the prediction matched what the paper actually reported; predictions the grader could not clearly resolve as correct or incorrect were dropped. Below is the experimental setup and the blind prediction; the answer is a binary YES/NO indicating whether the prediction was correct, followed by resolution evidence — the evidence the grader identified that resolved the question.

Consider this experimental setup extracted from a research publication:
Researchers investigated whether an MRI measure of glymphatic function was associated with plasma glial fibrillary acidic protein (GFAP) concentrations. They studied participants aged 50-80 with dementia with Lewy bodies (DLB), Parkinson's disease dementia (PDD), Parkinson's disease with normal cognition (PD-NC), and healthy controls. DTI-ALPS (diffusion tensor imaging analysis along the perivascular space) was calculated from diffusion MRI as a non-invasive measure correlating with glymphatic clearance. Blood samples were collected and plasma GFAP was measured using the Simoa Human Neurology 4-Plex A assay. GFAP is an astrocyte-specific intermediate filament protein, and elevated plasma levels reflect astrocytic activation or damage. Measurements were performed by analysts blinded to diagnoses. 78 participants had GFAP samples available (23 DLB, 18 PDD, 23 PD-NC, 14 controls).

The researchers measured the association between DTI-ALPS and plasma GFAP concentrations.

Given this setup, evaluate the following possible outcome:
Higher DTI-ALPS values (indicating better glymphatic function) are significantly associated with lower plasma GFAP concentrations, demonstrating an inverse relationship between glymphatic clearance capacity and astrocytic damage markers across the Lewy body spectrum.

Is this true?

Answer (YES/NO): NO